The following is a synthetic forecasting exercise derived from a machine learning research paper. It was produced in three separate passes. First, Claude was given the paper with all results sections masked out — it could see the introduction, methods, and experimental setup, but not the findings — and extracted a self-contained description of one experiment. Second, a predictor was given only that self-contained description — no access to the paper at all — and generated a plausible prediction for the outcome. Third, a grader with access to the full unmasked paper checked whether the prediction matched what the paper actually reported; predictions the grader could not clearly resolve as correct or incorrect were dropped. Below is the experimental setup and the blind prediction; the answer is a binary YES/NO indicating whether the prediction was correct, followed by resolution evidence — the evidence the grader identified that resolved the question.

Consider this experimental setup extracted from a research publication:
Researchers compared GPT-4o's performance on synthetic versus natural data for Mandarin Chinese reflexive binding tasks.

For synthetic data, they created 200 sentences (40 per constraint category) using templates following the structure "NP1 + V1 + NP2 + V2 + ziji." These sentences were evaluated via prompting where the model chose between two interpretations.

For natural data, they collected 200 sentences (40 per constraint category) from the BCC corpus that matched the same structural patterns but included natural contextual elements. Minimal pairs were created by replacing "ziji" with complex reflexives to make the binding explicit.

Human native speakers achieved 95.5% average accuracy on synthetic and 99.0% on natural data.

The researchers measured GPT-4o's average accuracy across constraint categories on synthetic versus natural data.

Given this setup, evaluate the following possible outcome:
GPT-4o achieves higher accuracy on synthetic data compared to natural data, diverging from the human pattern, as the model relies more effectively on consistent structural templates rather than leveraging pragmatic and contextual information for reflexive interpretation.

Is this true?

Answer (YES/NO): NO